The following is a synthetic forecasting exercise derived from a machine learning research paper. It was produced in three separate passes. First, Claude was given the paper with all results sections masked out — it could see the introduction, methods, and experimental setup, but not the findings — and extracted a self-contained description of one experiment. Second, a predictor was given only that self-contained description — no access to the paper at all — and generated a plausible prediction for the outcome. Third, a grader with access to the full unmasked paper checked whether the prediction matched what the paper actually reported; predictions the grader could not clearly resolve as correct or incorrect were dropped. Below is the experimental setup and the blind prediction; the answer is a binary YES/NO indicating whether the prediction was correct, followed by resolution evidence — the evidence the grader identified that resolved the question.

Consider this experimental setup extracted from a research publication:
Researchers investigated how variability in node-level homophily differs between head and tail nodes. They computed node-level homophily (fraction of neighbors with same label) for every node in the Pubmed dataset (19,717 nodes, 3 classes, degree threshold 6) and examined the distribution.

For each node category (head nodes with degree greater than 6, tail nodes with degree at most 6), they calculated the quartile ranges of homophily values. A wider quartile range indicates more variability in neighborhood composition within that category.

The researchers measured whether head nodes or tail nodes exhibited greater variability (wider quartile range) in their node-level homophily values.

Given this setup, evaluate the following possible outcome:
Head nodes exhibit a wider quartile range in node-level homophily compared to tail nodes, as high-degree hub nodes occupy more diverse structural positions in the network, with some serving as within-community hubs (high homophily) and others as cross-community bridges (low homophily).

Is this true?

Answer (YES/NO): NO